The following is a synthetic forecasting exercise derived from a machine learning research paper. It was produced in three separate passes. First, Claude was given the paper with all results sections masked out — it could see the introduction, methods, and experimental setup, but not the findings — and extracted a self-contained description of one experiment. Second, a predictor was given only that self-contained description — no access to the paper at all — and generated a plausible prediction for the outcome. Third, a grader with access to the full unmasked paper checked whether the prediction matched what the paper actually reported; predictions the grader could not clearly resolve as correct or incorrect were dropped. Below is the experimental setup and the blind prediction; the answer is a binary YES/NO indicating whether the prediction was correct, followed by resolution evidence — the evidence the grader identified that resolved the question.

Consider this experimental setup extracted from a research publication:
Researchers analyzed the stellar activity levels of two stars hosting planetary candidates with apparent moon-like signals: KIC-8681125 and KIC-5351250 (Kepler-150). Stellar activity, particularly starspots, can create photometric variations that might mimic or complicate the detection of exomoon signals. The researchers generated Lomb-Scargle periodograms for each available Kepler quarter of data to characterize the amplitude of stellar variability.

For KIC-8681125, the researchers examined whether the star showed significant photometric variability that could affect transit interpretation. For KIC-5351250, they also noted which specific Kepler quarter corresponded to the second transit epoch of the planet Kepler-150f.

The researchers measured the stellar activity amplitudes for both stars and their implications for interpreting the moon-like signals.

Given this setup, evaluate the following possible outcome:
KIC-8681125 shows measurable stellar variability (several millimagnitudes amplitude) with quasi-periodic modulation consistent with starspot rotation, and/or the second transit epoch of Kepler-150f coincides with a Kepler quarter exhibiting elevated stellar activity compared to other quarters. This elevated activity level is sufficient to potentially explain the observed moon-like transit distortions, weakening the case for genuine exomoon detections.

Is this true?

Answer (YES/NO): YES